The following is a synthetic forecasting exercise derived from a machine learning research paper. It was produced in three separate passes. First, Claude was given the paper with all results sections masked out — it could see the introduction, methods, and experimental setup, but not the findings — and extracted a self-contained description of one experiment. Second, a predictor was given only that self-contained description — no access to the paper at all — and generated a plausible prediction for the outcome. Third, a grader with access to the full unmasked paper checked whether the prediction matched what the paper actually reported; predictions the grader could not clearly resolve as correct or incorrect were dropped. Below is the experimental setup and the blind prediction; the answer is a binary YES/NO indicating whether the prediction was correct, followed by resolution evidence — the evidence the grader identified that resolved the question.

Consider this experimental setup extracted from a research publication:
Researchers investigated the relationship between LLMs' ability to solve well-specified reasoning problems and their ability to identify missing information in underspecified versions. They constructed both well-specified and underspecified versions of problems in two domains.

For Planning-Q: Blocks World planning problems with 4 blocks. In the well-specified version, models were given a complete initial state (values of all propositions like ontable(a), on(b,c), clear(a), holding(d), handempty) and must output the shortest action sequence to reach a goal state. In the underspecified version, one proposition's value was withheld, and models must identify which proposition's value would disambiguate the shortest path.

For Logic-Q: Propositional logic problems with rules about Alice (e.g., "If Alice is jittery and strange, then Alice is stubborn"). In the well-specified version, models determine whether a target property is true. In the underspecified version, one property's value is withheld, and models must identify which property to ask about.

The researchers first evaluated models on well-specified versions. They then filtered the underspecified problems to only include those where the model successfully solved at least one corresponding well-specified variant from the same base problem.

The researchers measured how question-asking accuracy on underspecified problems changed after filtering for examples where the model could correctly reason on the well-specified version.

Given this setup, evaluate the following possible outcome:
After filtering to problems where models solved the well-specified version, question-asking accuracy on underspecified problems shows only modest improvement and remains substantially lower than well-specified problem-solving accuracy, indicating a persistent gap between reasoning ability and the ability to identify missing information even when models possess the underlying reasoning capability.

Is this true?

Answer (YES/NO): NO